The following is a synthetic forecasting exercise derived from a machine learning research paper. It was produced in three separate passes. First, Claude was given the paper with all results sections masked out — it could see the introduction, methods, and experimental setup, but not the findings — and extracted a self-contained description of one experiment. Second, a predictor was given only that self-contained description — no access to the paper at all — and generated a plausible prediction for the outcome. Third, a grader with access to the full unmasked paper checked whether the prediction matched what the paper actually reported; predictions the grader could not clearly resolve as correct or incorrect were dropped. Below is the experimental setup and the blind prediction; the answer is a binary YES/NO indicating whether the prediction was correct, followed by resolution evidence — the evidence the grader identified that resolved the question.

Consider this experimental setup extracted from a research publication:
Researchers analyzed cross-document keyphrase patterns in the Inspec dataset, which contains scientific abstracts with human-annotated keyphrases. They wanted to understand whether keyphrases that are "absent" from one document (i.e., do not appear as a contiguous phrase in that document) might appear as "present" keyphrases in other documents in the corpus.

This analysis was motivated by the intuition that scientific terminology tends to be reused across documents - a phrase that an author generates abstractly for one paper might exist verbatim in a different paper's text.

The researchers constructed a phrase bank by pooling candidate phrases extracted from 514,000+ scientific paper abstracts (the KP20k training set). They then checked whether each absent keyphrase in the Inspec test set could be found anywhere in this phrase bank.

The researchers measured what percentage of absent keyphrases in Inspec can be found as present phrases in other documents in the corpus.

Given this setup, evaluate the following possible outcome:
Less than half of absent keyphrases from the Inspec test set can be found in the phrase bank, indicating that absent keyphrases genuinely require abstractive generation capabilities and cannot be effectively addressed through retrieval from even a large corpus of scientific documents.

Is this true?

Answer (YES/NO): NO